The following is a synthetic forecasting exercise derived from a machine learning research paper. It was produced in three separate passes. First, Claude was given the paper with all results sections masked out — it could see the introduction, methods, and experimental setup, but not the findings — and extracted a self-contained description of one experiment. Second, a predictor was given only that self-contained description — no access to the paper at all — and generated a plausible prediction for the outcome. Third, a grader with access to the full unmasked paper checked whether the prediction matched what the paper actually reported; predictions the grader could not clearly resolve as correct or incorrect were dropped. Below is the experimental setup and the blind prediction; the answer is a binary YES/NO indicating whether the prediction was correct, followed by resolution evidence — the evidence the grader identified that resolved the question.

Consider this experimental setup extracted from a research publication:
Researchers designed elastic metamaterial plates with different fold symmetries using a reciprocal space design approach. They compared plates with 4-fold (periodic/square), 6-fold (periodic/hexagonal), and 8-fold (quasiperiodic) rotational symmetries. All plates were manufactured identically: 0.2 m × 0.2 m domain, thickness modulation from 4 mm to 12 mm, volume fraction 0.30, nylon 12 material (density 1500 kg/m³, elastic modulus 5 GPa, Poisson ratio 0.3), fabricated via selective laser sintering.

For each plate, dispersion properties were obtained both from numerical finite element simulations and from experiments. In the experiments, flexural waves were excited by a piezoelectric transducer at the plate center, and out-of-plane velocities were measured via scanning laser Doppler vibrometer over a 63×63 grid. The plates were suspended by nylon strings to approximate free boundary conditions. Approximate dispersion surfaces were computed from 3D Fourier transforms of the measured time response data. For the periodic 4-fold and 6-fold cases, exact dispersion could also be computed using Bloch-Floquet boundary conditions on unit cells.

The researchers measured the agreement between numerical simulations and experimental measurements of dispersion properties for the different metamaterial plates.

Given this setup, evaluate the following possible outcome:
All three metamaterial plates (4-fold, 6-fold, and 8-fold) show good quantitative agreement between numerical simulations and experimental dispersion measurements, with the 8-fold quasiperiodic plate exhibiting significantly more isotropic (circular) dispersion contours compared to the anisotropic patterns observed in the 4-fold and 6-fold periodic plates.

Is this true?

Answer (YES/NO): NO